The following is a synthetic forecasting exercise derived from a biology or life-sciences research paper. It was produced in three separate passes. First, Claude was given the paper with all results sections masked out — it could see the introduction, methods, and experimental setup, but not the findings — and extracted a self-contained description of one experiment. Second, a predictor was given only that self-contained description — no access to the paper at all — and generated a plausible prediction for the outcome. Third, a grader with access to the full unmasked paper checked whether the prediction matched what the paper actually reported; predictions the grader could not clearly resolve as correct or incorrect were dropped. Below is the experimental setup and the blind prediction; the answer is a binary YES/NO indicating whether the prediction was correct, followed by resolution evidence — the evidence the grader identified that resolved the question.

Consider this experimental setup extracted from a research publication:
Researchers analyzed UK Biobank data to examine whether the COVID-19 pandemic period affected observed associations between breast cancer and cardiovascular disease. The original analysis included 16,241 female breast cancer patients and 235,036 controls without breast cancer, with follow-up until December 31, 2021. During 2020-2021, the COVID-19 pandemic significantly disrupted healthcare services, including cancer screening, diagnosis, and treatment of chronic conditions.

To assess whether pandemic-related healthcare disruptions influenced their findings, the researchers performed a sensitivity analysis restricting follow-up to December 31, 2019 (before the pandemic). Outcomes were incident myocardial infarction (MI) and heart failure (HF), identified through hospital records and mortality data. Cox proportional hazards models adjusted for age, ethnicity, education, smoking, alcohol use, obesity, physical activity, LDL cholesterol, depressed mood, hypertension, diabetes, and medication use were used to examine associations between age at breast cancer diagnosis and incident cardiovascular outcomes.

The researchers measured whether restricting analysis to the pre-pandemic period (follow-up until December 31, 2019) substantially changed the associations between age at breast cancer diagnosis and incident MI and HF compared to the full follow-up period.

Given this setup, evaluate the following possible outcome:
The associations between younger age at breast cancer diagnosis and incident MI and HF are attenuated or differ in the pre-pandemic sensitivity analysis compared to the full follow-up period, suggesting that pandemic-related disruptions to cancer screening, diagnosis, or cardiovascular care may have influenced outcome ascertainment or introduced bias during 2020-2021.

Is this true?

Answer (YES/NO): NO